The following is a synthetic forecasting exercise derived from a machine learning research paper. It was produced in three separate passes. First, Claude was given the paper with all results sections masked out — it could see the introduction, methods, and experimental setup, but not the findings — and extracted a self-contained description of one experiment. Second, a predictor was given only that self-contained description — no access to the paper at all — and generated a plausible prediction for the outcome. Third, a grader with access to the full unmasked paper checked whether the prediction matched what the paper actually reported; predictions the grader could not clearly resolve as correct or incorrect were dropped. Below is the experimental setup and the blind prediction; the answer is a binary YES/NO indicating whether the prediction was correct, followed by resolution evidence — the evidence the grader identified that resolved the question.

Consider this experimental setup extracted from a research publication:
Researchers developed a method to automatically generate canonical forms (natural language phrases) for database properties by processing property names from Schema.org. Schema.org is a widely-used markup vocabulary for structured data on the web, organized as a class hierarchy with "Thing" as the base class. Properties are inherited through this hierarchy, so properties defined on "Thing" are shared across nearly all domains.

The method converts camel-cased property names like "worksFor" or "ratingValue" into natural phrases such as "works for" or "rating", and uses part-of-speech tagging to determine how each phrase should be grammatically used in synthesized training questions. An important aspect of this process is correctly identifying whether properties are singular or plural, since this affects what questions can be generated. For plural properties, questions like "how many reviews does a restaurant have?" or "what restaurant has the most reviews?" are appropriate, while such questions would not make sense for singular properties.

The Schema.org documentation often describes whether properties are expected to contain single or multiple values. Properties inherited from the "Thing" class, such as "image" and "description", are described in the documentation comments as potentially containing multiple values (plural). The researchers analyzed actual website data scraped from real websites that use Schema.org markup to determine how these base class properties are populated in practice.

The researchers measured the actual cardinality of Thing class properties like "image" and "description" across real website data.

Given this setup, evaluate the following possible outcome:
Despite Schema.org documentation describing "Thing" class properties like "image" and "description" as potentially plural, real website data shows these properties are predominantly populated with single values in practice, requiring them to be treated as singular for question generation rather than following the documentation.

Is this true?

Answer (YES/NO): YES